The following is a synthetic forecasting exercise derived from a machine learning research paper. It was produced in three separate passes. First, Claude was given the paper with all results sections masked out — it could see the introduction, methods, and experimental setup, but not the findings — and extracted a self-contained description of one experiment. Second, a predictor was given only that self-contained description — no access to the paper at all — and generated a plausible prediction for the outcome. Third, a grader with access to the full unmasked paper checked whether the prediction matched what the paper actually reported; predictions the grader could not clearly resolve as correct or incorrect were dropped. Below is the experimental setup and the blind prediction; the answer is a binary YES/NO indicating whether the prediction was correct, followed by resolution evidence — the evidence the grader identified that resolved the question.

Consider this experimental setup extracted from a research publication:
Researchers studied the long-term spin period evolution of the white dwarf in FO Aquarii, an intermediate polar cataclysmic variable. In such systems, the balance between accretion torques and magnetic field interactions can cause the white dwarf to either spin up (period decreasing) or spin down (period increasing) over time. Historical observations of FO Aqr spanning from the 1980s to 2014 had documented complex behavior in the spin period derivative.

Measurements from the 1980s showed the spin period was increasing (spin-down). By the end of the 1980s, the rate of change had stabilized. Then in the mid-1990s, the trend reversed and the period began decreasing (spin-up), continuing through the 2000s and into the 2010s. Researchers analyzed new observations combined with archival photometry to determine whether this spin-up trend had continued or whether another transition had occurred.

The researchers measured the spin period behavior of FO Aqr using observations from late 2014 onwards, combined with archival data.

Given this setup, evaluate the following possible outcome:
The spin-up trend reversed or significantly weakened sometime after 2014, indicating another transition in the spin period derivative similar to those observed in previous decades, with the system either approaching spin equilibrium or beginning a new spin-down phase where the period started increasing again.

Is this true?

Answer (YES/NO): YES